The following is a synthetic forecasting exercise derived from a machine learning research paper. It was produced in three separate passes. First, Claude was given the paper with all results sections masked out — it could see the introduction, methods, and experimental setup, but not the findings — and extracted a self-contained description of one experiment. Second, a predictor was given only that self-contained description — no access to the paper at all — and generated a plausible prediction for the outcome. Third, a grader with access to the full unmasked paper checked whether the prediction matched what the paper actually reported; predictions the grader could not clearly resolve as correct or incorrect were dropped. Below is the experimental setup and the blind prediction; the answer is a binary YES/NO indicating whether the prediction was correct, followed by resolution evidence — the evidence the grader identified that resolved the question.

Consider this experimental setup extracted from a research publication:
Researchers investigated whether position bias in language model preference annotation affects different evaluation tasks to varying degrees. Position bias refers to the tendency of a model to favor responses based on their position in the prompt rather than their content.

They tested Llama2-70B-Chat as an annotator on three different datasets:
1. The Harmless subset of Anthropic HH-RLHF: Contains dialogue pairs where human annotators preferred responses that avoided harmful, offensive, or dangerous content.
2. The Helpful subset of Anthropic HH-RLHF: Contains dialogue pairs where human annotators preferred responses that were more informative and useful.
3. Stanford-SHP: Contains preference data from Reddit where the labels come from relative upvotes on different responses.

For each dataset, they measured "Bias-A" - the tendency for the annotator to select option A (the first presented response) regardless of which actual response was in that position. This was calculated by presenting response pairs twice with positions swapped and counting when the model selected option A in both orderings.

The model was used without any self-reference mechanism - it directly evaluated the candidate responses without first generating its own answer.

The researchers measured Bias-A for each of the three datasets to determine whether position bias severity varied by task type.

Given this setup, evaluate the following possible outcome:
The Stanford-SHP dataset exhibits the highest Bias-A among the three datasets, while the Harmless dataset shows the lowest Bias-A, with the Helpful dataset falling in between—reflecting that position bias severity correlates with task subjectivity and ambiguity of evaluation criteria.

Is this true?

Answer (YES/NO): NO